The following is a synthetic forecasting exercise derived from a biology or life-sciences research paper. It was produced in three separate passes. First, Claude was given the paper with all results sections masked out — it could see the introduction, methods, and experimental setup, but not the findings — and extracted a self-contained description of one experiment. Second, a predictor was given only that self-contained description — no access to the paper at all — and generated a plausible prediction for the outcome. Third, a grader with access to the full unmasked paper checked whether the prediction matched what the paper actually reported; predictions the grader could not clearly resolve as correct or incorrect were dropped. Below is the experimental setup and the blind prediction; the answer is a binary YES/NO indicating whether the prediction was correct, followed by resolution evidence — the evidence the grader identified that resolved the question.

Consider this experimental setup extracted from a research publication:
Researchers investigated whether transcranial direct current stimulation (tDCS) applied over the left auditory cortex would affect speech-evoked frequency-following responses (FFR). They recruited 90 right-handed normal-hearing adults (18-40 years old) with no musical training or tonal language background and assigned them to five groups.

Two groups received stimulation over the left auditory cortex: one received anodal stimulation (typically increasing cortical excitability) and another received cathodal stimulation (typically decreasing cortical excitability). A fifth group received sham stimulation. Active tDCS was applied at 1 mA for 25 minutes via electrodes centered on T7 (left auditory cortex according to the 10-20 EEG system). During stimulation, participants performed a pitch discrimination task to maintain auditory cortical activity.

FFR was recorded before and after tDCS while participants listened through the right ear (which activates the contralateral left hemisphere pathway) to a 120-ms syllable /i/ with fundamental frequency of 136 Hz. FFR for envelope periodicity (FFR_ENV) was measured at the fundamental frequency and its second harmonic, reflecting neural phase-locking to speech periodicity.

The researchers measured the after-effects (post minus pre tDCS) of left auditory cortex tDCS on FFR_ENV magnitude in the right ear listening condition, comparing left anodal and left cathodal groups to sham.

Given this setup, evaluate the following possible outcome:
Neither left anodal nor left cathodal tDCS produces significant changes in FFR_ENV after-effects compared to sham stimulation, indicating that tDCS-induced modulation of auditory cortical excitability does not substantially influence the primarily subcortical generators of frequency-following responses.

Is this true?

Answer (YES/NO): NO